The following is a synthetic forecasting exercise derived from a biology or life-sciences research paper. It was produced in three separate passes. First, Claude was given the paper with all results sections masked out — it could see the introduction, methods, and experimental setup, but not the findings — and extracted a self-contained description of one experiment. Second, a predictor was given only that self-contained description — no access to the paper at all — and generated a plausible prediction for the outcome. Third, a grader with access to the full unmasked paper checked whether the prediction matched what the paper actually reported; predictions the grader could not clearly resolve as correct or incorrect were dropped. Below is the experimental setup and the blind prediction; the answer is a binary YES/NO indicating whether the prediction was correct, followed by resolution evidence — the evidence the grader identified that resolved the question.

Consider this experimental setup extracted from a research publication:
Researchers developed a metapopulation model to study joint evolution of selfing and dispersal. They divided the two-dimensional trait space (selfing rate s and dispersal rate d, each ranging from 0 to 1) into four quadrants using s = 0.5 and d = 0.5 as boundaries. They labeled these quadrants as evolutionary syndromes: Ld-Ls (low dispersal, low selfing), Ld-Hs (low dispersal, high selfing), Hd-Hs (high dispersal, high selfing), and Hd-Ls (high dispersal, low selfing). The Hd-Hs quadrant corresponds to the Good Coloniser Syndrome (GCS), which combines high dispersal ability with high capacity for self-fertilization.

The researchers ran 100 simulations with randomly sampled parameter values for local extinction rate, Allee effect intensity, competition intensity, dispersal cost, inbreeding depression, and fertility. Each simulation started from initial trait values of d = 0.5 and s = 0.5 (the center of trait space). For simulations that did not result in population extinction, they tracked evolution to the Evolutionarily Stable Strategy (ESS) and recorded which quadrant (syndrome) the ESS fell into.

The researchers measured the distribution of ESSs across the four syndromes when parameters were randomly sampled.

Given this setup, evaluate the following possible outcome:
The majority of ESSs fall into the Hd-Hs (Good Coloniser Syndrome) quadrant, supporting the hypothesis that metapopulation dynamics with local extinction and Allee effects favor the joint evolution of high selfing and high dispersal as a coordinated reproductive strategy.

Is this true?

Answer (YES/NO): NO